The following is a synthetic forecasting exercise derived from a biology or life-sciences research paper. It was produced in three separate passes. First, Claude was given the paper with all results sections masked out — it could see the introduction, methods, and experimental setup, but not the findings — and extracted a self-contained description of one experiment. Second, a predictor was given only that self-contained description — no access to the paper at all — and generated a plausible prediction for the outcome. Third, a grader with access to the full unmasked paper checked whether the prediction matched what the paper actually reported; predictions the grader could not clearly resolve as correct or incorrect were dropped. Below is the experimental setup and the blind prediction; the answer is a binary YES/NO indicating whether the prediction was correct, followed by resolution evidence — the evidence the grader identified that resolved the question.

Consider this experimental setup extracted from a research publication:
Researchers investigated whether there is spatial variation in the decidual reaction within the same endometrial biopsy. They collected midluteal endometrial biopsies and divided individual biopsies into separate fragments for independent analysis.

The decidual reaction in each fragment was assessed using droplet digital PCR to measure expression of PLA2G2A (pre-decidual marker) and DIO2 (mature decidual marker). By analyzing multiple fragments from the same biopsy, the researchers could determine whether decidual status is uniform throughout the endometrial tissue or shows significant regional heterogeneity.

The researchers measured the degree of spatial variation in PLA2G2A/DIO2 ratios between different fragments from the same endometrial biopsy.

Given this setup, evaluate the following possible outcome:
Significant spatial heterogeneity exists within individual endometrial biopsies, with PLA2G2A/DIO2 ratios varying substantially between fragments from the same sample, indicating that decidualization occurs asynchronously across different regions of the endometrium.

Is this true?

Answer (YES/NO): NO